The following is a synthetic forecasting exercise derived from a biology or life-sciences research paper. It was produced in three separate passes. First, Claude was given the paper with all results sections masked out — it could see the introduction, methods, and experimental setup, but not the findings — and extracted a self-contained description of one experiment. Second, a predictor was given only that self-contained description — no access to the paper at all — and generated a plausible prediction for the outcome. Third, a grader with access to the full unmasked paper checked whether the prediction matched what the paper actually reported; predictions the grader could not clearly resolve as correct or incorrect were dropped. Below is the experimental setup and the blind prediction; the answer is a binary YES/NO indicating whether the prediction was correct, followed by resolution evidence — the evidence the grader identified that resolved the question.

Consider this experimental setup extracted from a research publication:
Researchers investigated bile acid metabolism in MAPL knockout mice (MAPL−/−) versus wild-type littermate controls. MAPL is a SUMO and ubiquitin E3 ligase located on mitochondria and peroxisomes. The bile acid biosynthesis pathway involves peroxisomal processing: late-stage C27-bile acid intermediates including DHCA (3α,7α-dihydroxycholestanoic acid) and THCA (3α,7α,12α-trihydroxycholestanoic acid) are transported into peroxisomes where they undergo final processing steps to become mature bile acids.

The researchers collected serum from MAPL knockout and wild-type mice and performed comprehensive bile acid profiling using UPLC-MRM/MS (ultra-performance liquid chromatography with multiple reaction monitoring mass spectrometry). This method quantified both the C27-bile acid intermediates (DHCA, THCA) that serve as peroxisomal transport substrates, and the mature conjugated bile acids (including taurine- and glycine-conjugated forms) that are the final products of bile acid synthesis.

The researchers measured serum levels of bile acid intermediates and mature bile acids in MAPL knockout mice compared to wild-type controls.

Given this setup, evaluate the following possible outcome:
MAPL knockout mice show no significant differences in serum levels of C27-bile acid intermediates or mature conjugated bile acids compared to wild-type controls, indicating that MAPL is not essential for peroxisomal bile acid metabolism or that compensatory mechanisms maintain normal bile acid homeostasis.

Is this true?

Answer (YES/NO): NO